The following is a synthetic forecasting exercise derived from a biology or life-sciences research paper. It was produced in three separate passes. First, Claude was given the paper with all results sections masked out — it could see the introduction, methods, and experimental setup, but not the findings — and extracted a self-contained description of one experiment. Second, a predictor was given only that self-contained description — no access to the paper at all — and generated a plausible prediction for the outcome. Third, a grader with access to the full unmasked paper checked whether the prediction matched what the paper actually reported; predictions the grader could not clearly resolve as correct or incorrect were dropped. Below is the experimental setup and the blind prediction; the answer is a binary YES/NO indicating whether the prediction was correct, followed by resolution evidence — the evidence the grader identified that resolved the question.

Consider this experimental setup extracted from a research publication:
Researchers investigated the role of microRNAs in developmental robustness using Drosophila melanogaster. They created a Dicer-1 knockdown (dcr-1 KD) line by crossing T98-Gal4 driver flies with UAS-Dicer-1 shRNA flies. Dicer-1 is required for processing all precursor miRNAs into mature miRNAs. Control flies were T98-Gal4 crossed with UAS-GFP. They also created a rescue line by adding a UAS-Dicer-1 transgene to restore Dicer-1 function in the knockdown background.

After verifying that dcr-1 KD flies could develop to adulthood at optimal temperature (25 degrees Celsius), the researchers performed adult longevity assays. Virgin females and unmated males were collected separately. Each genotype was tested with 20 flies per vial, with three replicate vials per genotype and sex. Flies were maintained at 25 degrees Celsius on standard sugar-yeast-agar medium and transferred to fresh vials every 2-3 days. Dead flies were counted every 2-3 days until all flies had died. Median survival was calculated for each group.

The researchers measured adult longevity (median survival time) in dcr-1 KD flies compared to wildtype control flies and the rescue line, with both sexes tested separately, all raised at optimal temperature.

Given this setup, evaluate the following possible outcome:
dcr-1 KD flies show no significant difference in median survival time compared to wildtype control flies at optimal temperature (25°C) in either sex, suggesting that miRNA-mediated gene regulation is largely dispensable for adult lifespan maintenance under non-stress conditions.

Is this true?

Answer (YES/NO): NO